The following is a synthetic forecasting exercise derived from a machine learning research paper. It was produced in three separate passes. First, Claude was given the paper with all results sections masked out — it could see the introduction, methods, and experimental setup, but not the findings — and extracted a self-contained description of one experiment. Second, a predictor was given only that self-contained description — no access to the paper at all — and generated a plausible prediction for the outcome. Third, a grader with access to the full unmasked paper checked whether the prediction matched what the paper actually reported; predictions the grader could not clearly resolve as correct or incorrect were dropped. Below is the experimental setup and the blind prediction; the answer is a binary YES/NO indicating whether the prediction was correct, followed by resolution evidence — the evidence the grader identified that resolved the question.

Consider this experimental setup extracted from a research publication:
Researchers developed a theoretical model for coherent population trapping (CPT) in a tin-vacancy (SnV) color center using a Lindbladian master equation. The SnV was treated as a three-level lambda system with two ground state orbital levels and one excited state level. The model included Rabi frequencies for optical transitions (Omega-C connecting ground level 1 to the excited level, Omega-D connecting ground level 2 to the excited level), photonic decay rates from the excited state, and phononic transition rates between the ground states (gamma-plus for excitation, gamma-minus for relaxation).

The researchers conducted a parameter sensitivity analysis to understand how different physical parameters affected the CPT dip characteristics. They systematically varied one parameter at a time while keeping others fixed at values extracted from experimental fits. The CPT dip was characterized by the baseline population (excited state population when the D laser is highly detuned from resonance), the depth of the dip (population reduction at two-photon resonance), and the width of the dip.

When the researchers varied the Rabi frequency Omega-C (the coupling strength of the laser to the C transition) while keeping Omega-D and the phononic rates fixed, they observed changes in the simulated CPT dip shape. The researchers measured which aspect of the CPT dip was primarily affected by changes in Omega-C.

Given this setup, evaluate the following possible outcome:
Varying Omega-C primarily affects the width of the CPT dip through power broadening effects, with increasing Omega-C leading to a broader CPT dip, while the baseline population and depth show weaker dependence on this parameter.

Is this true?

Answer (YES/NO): NO